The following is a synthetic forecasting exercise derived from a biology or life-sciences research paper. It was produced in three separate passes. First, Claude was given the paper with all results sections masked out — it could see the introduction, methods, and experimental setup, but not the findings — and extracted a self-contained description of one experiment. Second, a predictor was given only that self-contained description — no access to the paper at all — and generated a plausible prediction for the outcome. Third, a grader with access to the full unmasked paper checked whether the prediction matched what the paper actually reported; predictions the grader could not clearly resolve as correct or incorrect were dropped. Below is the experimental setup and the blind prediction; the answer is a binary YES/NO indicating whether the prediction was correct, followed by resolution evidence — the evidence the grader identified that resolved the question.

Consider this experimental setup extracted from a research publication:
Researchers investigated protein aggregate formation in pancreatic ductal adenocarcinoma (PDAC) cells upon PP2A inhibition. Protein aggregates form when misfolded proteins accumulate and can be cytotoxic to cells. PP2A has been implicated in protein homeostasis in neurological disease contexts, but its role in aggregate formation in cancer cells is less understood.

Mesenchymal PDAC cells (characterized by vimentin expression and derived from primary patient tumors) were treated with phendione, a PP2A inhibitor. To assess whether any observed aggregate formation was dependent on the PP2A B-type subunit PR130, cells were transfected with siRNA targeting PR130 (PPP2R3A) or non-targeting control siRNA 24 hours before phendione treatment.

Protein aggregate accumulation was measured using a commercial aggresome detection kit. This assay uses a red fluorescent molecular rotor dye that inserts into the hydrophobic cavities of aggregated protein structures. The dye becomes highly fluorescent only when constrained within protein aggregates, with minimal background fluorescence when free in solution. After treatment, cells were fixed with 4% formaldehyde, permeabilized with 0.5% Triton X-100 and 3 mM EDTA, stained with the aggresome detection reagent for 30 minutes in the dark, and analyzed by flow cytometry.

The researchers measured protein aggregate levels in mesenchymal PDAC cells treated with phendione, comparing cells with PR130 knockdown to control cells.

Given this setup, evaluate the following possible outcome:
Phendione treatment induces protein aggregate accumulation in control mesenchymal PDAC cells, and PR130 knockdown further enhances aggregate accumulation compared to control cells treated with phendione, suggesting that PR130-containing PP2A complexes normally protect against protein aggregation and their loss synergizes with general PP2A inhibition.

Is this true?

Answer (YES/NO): YES